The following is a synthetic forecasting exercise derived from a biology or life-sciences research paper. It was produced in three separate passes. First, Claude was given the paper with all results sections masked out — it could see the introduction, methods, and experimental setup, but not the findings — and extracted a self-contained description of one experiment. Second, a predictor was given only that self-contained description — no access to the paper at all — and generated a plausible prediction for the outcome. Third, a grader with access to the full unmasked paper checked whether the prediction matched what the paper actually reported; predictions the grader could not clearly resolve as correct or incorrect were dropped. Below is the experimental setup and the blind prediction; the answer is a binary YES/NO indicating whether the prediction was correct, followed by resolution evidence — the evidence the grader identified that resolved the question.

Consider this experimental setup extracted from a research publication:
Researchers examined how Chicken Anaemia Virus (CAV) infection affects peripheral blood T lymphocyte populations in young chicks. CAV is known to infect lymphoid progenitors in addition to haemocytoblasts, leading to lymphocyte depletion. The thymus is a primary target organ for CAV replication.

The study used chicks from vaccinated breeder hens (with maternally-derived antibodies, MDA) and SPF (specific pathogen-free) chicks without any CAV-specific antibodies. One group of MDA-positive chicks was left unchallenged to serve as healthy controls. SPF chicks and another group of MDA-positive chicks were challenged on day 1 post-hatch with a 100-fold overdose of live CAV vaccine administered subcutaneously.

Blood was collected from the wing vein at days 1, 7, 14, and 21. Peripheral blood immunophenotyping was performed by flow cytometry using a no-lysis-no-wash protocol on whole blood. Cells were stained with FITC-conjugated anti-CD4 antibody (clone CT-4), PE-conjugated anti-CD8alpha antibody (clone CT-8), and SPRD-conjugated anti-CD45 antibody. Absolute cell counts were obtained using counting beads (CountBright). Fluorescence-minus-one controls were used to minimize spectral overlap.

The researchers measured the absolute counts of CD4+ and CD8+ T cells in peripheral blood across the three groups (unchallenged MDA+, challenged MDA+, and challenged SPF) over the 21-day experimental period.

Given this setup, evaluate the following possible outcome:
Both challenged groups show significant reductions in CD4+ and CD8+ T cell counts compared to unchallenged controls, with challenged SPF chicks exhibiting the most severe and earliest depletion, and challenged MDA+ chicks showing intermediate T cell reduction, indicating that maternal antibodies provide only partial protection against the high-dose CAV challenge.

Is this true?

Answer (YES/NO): NO